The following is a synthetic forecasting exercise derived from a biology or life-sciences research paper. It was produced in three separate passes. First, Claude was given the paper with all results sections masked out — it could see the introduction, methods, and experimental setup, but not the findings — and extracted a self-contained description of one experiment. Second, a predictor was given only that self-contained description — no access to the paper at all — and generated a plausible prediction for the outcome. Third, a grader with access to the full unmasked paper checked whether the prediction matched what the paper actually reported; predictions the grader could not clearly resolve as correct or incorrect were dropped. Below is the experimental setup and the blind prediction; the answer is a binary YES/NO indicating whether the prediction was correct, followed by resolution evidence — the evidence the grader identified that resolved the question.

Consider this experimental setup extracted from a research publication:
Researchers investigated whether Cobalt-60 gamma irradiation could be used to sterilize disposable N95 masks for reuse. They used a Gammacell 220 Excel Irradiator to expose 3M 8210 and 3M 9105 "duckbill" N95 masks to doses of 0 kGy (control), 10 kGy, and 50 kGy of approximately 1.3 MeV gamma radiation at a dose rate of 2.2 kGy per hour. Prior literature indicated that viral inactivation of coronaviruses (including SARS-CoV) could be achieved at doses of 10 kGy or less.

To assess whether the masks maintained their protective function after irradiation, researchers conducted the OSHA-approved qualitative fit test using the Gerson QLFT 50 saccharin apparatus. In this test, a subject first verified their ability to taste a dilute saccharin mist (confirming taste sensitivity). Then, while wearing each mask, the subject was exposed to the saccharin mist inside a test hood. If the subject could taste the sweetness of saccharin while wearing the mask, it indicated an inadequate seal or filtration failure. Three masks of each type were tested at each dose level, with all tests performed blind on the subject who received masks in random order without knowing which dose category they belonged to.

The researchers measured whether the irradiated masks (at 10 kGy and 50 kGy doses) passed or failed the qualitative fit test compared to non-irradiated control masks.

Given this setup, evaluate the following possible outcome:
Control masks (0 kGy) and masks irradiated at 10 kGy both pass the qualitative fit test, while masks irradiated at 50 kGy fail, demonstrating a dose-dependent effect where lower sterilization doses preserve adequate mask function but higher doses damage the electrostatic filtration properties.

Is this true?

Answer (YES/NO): NO